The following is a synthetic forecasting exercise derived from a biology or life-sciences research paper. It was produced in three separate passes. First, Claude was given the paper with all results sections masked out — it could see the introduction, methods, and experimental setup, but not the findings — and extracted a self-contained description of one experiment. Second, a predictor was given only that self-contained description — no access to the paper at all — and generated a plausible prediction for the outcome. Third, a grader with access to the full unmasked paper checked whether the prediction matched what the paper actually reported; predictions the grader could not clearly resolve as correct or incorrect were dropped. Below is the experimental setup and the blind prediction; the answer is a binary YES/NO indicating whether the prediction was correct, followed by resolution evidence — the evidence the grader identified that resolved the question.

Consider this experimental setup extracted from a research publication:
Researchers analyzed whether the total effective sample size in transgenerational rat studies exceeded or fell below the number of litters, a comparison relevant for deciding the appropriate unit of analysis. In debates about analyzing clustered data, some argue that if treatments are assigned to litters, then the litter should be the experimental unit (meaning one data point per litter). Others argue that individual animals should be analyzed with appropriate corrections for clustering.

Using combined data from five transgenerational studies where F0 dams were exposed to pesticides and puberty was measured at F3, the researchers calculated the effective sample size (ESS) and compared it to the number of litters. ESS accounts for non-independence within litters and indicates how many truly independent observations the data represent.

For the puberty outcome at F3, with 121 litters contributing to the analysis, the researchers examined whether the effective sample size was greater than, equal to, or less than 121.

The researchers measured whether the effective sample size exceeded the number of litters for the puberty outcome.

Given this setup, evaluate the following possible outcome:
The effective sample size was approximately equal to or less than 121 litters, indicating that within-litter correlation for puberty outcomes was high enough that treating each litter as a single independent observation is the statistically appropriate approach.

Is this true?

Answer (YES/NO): NO